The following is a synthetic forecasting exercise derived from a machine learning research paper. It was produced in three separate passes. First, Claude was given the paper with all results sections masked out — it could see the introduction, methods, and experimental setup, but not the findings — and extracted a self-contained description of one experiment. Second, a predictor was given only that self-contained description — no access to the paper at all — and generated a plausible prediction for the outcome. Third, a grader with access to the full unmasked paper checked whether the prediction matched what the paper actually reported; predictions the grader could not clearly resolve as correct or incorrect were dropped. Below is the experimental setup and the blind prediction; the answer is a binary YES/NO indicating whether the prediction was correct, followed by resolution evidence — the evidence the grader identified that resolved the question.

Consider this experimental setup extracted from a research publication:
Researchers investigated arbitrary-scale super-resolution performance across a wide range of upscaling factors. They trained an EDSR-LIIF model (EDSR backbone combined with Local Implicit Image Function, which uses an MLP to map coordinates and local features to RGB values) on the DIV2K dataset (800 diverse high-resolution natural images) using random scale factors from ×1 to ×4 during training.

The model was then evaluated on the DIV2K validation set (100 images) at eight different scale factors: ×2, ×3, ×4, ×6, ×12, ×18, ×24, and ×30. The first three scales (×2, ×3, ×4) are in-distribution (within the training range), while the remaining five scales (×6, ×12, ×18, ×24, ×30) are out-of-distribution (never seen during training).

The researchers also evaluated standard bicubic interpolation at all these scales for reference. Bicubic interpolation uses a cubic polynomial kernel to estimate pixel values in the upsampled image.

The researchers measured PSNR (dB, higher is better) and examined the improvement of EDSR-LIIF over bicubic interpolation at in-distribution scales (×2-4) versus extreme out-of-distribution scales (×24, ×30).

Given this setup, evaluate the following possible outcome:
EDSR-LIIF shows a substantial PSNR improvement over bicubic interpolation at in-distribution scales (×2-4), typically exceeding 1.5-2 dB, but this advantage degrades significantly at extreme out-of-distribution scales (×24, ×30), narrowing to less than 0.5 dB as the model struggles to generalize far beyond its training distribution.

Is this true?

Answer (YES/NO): NO